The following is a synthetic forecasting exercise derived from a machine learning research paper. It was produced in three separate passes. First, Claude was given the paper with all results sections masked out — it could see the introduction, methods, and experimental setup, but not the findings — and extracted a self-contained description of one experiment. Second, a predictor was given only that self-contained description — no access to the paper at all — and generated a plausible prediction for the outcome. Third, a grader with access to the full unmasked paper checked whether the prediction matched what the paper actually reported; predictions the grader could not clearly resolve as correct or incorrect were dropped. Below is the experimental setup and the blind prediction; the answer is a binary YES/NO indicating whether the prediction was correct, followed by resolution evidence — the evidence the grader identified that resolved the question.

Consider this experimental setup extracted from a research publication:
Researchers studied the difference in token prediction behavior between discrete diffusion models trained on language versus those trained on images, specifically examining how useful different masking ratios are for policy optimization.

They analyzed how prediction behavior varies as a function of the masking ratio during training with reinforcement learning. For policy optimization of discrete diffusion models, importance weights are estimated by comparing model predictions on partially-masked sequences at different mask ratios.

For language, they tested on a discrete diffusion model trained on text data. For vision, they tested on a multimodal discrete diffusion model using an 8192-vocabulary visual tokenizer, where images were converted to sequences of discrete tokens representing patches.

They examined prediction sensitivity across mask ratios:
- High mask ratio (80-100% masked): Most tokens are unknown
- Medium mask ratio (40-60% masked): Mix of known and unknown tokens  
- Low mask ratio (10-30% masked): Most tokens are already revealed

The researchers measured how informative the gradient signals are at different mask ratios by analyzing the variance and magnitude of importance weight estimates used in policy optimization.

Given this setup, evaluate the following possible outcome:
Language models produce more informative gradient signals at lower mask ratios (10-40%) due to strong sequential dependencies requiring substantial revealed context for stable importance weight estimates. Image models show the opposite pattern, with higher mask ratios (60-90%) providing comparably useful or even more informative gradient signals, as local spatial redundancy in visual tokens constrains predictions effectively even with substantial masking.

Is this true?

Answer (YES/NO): NO